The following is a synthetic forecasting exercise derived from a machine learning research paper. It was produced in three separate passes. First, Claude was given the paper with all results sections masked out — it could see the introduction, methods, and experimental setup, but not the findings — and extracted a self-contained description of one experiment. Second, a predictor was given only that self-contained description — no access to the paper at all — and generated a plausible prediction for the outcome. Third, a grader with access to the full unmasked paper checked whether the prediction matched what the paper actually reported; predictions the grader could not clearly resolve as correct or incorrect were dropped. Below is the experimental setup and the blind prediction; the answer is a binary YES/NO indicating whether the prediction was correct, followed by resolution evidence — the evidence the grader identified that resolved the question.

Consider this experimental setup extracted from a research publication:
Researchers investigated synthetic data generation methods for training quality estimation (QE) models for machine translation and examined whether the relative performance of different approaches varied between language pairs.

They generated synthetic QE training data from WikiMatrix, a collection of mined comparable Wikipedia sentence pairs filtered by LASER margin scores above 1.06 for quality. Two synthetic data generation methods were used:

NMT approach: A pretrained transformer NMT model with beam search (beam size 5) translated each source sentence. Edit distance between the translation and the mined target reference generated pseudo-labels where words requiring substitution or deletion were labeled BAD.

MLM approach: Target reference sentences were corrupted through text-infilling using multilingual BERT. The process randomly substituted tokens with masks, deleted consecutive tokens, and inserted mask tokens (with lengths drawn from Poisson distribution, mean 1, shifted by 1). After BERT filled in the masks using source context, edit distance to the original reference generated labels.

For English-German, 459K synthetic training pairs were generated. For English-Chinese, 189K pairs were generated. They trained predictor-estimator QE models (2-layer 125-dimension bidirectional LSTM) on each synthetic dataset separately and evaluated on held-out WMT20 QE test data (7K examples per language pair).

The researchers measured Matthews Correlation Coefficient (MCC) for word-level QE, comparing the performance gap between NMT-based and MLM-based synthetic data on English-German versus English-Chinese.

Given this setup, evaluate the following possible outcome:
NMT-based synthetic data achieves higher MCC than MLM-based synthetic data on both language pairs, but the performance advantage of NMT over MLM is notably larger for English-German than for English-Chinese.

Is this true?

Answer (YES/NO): YES